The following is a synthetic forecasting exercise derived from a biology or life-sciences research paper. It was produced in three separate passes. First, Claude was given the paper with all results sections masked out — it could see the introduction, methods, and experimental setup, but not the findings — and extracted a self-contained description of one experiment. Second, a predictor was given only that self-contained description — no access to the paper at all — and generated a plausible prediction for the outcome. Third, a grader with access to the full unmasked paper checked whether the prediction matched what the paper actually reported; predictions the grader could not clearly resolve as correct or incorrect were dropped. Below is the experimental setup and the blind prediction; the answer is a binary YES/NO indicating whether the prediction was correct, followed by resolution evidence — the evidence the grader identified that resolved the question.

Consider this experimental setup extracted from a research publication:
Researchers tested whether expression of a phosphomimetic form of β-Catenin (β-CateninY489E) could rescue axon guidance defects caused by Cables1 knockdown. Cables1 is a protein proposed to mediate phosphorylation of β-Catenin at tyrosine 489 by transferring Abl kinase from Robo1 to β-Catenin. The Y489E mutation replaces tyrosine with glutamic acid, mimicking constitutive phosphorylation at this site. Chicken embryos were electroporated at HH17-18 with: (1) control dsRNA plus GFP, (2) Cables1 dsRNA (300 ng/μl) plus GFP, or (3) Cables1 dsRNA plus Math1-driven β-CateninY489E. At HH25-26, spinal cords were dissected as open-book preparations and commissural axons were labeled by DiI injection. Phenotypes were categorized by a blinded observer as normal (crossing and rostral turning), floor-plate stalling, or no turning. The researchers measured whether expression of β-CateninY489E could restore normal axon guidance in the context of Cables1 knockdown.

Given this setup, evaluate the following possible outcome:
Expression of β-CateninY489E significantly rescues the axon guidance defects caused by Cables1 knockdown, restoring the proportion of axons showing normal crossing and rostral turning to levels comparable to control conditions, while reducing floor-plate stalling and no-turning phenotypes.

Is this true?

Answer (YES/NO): YES